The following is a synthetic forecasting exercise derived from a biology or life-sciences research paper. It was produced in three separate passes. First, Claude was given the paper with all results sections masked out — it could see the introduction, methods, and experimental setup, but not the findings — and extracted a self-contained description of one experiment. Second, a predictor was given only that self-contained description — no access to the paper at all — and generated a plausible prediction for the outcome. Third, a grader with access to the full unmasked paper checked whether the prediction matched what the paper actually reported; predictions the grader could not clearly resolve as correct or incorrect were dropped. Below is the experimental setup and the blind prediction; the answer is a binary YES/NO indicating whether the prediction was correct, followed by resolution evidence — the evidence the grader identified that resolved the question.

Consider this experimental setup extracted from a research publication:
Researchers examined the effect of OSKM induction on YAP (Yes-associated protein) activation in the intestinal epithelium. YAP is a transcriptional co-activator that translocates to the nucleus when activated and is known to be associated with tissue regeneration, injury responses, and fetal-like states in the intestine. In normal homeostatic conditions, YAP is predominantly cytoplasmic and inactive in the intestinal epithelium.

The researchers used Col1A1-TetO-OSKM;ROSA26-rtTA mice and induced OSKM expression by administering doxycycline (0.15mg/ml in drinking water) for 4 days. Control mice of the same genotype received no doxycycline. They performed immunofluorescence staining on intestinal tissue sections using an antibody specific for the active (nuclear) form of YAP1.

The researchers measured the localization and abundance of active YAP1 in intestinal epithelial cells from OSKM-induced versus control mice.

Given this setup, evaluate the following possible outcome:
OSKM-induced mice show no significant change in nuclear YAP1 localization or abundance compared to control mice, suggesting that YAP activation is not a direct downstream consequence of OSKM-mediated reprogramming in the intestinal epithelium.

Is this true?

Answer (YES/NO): NO